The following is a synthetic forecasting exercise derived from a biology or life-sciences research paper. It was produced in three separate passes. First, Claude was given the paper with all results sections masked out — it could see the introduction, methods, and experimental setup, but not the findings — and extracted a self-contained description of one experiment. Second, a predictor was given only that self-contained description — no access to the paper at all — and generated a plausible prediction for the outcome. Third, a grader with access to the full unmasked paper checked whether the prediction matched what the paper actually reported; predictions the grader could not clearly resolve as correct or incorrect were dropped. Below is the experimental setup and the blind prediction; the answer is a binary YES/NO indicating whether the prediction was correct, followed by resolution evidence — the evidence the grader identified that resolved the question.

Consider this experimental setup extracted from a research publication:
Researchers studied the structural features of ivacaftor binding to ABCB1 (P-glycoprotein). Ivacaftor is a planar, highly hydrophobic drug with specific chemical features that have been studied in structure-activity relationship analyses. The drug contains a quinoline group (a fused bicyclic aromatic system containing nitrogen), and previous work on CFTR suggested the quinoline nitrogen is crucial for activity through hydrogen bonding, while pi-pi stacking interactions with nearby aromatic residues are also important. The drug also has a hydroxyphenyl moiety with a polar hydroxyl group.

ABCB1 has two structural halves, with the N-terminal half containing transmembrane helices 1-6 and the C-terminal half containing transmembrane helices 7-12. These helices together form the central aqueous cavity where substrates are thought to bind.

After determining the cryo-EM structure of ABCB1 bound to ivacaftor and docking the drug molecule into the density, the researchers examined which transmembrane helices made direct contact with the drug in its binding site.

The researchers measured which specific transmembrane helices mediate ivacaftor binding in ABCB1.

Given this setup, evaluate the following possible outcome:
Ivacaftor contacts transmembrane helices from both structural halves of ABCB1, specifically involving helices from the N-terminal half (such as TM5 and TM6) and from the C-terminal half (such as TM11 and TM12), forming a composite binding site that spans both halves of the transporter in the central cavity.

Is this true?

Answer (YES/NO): NO